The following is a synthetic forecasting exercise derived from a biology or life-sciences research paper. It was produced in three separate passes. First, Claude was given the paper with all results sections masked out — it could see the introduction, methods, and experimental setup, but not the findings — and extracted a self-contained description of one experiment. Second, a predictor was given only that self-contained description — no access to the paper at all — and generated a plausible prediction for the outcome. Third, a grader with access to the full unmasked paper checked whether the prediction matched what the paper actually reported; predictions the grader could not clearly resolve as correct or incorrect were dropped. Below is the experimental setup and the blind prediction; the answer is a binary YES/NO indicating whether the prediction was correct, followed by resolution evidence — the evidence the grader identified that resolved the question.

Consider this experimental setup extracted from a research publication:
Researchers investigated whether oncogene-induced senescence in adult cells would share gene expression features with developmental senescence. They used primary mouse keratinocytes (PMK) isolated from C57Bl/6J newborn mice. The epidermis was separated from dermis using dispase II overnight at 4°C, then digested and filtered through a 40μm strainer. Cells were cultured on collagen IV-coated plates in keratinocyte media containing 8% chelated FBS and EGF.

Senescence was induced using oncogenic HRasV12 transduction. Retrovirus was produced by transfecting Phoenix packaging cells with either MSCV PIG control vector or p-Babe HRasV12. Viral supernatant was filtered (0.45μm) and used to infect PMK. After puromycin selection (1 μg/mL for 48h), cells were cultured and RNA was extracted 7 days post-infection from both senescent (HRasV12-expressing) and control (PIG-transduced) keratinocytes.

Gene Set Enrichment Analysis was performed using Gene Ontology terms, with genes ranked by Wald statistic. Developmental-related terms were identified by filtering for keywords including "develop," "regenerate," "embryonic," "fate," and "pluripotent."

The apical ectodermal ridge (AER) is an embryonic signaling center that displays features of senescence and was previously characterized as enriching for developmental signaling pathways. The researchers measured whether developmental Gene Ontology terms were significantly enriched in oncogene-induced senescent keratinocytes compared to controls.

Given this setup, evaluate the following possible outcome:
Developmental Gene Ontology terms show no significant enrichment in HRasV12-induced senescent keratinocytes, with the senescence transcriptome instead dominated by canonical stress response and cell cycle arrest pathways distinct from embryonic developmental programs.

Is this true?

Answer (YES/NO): NO